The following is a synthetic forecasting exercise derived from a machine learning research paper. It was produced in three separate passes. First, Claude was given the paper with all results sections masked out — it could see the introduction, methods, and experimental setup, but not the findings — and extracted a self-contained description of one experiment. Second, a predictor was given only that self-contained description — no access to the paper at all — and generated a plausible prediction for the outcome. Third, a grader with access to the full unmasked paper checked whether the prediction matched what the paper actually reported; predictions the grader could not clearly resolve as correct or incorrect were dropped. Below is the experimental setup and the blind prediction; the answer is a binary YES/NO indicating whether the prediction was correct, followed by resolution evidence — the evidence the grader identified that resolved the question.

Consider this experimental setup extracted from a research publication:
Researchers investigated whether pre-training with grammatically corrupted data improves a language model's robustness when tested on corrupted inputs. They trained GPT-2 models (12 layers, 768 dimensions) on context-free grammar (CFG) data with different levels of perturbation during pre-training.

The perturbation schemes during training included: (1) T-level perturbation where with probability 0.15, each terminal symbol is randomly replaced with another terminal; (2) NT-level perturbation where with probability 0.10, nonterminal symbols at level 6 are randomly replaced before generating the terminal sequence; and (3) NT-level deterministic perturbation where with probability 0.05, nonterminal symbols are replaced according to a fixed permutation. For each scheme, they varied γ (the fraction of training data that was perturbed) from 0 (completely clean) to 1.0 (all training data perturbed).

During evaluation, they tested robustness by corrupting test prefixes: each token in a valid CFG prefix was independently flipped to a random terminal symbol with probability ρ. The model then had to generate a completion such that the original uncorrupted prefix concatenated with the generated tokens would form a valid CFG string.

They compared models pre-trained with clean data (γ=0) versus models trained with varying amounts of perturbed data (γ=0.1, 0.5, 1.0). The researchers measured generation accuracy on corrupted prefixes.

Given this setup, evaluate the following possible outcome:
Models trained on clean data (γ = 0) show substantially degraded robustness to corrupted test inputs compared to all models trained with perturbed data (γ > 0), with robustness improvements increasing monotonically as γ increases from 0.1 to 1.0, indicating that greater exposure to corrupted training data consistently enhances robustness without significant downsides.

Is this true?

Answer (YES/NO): NO